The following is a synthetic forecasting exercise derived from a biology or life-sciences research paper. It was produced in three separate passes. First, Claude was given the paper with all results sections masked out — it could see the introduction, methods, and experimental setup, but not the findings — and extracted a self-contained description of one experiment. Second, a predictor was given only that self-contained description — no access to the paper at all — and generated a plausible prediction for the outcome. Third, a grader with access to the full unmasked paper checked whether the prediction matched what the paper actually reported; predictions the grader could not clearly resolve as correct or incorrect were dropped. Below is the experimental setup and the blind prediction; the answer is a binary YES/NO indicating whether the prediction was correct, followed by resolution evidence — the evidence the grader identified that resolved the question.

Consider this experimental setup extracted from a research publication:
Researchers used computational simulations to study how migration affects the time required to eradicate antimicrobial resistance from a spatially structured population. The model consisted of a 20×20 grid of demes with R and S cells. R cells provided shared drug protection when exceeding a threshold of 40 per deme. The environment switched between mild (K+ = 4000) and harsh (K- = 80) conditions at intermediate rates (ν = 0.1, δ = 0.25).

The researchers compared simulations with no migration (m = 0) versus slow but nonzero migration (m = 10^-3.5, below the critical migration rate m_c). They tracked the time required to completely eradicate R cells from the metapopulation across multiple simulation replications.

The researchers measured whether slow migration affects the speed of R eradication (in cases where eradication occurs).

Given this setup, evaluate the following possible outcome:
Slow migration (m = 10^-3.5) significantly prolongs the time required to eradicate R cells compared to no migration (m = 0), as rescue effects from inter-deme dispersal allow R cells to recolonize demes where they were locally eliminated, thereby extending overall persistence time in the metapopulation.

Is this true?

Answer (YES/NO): NO